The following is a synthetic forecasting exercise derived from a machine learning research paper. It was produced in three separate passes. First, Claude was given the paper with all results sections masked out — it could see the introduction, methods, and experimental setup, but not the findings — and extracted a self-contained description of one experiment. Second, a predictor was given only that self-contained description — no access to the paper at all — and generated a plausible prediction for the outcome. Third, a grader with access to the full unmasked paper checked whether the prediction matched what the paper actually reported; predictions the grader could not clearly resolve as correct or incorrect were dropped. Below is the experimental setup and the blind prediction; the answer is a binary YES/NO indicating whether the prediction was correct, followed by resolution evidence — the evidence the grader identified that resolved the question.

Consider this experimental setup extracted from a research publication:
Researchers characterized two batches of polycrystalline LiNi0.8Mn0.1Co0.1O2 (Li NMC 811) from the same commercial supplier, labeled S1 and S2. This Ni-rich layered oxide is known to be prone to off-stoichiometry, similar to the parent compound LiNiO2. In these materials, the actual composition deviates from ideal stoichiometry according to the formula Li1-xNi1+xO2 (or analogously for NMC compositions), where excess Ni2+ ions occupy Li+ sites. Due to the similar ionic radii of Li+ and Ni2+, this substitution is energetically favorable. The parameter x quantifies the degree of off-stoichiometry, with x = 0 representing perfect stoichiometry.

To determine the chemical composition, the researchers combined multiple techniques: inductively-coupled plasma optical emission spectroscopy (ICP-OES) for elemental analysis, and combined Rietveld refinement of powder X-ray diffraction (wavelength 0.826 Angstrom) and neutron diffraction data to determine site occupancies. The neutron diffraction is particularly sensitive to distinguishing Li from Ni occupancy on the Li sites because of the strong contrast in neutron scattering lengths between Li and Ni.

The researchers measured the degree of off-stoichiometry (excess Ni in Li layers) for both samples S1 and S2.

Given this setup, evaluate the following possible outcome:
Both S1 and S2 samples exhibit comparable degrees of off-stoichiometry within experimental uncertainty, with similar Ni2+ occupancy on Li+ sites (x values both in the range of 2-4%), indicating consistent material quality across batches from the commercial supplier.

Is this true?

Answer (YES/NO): NO